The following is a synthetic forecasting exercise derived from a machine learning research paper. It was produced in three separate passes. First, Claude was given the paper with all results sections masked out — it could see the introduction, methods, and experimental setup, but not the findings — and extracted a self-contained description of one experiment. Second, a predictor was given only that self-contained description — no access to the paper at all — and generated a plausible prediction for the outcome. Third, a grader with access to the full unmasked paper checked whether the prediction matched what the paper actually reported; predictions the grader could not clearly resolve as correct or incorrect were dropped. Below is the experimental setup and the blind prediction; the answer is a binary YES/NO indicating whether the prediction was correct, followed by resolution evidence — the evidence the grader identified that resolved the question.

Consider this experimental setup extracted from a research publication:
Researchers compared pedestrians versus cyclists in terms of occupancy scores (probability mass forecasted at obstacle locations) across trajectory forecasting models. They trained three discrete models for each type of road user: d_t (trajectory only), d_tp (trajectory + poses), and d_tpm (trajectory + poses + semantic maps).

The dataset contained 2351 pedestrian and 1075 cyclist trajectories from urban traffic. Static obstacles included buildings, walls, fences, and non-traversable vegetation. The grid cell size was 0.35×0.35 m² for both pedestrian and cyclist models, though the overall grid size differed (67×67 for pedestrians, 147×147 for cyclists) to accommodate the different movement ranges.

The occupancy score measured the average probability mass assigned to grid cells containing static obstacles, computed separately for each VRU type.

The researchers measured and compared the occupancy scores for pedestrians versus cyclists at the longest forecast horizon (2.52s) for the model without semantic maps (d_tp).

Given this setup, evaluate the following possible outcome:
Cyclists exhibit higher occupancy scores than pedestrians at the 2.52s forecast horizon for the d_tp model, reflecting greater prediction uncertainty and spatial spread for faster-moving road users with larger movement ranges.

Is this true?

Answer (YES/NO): NO